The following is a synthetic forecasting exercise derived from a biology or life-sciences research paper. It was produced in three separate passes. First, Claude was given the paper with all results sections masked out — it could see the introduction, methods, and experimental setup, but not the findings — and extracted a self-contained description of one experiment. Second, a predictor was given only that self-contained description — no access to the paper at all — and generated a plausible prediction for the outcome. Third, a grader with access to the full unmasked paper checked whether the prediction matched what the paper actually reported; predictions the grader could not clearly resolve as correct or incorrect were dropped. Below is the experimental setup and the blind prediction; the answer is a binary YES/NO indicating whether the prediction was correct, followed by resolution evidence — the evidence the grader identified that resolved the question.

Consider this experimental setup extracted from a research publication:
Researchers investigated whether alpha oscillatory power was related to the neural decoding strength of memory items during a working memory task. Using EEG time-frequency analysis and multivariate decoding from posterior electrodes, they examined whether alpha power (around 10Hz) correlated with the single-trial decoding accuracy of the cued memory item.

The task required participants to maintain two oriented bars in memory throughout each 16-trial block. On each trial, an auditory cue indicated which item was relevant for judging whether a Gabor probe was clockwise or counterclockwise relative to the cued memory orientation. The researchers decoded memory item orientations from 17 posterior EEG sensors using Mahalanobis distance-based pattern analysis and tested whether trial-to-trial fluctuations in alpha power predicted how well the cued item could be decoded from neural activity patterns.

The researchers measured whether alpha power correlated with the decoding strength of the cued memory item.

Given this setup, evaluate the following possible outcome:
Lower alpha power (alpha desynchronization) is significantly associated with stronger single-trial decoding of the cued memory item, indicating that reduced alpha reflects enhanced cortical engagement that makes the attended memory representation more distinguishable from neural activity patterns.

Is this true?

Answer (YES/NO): NO